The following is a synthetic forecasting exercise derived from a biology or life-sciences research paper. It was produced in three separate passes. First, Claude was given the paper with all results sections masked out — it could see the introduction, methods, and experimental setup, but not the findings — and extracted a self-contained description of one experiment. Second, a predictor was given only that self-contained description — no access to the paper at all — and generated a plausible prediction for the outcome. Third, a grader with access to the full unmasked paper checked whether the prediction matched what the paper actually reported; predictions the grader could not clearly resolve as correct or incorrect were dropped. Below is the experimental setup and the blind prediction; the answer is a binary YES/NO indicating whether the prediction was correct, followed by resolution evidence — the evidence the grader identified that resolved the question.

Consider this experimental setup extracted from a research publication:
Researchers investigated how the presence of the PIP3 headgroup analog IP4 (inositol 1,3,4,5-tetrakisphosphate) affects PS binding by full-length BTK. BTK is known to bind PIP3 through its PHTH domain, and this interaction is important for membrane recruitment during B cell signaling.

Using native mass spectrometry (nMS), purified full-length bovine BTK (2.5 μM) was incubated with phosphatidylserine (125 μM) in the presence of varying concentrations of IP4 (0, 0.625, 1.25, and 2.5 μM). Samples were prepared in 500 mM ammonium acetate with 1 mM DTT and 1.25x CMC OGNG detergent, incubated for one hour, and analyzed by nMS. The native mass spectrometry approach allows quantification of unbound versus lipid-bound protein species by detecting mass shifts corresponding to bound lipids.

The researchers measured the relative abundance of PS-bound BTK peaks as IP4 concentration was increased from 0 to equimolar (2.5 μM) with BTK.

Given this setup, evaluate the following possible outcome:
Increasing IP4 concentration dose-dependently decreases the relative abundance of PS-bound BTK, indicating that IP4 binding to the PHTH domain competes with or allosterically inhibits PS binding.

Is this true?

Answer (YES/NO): NO